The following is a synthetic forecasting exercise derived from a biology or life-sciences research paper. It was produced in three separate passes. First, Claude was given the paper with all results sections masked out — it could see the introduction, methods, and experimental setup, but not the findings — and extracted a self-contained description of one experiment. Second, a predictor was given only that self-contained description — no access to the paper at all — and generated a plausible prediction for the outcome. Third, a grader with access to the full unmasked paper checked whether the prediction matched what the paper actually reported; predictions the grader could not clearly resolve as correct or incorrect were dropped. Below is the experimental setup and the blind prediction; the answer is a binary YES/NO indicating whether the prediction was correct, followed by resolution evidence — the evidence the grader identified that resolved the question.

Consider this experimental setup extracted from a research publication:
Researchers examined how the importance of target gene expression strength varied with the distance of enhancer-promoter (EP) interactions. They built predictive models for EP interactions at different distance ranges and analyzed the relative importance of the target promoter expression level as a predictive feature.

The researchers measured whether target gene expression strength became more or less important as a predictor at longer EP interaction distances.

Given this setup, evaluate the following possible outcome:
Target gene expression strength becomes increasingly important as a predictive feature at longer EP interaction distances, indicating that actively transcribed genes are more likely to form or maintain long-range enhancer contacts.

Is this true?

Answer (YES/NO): NO